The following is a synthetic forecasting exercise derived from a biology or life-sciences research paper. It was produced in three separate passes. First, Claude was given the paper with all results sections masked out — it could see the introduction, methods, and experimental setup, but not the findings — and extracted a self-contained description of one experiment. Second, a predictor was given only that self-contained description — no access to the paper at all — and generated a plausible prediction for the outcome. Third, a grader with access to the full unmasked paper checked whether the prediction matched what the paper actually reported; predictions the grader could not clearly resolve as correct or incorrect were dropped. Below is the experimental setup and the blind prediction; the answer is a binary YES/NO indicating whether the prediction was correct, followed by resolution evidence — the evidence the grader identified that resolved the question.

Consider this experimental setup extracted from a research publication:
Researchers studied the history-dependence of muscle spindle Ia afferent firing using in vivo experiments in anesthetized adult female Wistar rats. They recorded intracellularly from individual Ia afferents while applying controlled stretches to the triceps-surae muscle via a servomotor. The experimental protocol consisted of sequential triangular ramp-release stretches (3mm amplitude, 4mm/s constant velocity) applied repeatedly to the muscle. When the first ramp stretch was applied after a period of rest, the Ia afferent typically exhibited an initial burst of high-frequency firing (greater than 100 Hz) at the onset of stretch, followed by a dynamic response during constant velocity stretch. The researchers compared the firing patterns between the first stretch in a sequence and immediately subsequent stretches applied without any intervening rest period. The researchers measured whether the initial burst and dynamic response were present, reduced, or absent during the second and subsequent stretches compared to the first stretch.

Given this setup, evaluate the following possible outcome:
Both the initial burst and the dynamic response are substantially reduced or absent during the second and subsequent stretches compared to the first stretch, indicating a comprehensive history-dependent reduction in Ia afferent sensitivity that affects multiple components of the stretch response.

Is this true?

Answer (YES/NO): YES